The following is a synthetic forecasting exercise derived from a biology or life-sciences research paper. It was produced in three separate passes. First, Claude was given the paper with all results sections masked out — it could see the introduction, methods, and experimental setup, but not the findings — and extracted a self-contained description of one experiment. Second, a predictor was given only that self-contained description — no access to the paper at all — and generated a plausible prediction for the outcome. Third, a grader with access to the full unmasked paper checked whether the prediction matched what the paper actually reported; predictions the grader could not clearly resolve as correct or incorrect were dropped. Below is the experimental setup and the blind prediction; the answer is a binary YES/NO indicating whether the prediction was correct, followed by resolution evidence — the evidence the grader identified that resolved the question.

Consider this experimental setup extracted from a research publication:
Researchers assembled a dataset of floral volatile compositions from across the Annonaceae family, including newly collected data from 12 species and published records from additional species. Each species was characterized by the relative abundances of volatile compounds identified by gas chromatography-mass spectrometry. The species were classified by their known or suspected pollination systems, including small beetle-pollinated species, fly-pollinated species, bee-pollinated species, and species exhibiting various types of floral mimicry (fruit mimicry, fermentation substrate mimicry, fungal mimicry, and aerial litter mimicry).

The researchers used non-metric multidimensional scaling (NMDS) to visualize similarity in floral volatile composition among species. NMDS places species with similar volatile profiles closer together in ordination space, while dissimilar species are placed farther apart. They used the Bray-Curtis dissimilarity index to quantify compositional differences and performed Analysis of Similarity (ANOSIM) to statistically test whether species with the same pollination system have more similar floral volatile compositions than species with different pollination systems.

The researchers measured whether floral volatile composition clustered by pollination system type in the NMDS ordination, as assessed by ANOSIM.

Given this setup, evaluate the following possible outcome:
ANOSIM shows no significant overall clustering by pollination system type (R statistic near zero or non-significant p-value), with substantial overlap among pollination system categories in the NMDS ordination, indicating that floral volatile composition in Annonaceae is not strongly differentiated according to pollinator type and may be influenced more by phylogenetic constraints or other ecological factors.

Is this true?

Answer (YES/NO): NO